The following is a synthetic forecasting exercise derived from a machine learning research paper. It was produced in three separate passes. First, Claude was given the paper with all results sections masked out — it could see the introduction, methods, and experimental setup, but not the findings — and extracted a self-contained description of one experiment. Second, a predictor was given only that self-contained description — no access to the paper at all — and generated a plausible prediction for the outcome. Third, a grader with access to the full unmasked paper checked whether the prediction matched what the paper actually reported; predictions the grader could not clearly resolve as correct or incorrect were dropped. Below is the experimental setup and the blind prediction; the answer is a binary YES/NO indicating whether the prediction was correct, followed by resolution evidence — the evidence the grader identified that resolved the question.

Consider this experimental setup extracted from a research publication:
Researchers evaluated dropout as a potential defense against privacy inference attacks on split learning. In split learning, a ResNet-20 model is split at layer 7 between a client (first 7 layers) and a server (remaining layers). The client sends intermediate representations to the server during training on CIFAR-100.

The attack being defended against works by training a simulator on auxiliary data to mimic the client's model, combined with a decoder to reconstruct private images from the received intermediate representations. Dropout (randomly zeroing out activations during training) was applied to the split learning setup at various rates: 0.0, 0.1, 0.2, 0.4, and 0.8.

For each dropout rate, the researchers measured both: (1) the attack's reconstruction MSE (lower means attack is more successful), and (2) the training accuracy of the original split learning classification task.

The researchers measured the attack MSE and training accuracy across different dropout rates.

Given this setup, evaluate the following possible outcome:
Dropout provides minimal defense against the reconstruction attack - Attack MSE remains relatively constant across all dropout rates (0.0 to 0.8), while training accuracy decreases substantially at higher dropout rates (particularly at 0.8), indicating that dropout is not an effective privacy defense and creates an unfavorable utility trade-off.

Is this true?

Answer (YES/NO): YES